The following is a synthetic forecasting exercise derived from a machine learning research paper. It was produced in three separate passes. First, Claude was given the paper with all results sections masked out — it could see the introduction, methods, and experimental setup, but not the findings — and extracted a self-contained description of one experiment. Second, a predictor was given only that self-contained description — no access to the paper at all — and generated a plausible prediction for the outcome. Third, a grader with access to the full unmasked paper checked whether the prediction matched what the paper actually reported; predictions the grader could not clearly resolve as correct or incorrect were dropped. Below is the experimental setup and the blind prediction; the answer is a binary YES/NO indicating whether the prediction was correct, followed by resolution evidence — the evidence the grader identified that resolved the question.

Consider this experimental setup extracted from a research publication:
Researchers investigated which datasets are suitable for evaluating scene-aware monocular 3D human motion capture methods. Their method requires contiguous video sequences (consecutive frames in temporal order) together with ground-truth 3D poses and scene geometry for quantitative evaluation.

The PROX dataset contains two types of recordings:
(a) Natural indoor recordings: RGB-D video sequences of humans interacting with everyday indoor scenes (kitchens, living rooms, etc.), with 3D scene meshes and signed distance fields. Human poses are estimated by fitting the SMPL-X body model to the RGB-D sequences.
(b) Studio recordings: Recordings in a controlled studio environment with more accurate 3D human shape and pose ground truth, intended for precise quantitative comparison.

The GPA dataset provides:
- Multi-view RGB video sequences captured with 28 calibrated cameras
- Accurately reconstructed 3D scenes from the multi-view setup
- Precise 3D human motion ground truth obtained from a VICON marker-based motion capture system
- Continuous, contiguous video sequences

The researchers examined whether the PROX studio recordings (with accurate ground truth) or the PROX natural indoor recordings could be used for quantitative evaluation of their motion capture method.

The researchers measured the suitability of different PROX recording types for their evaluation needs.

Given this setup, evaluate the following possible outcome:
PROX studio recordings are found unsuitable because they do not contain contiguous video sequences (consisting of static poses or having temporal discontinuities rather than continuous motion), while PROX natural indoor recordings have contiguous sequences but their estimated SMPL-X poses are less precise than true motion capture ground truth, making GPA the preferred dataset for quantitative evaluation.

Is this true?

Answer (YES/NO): YES